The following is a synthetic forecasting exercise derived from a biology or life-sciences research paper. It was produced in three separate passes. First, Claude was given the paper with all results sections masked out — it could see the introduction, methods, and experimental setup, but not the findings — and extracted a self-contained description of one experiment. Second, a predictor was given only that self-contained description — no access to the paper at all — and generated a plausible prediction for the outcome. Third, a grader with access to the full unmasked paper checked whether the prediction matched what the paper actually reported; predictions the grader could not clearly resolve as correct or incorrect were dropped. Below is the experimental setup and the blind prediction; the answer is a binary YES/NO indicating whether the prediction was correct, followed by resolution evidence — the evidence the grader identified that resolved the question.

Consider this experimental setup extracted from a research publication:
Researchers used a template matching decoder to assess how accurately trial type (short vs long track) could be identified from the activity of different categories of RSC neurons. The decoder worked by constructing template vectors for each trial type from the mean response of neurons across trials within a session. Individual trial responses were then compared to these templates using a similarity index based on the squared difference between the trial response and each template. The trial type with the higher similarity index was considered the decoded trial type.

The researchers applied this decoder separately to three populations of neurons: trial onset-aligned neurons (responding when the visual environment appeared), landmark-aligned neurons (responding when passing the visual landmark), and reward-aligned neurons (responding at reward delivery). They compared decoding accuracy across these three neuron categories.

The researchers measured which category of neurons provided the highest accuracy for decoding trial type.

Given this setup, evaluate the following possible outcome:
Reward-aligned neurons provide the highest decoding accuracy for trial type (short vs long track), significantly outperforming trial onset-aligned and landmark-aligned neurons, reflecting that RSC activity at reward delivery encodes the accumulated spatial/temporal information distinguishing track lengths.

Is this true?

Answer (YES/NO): NO